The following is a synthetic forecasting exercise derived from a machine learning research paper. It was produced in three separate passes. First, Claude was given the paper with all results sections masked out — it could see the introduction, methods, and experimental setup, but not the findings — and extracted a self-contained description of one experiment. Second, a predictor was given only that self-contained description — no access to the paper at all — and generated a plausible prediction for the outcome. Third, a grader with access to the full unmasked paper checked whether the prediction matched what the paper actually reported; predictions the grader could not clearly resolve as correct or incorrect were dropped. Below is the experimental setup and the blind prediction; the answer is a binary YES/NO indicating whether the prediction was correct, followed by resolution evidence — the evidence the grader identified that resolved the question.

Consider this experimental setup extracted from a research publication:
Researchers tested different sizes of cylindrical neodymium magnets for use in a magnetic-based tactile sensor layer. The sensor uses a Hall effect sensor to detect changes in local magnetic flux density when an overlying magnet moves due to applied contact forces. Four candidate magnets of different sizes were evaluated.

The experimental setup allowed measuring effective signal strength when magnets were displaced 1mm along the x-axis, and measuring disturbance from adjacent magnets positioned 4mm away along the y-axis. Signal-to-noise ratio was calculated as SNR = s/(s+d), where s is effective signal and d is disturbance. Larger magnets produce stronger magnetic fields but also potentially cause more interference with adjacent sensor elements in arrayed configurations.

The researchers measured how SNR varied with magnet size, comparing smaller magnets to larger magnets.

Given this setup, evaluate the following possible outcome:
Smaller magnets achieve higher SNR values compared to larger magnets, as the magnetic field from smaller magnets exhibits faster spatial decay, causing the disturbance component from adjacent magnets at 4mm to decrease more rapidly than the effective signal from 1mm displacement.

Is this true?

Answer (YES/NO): NO